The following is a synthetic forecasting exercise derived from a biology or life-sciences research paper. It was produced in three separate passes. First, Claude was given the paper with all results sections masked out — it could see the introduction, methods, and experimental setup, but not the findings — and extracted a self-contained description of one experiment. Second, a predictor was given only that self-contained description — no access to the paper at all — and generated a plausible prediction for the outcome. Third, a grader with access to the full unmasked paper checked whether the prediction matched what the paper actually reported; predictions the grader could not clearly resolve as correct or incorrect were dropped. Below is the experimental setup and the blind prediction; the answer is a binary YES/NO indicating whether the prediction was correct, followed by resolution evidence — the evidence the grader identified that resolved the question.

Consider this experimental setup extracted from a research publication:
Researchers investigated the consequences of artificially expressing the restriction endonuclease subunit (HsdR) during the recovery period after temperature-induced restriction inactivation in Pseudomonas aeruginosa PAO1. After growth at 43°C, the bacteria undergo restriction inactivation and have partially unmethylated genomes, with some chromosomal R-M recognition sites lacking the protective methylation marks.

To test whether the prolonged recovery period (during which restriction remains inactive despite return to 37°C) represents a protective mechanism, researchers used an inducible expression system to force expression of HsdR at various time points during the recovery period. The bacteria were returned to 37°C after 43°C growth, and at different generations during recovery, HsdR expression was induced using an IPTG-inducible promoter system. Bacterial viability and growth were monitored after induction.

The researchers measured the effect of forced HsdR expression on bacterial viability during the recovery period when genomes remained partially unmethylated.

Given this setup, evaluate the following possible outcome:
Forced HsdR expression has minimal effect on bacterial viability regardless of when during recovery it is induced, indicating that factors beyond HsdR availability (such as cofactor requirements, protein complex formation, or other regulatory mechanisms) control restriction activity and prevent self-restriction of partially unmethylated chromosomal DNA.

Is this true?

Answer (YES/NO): NO